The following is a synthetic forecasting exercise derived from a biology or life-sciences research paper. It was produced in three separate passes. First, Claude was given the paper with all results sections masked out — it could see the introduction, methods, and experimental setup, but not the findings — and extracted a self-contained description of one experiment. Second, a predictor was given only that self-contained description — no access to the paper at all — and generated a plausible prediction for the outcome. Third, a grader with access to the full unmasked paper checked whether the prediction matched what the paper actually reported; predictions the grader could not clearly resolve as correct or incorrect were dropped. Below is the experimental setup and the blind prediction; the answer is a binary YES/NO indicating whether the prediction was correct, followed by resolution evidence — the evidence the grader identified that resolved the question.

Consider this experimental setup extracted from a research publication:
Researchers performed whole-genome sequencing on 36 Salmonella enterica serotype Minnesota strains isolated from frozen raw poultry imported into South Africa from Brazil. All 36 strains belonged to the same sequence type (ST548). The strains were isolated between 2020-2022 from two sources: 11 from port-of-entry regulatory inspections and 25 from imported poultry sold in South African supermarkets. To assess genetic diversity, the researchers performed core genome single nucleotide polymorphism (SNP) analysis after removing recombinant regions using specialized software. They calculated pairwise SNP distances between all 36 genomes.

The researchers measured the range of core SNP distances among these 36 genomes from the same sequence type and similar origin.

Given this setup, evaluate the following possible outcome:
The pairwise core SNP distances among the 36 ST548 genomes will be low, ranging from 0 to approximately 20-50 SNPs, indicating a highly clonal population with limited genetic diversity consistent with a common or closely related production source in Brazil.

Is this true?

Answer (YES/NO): NO